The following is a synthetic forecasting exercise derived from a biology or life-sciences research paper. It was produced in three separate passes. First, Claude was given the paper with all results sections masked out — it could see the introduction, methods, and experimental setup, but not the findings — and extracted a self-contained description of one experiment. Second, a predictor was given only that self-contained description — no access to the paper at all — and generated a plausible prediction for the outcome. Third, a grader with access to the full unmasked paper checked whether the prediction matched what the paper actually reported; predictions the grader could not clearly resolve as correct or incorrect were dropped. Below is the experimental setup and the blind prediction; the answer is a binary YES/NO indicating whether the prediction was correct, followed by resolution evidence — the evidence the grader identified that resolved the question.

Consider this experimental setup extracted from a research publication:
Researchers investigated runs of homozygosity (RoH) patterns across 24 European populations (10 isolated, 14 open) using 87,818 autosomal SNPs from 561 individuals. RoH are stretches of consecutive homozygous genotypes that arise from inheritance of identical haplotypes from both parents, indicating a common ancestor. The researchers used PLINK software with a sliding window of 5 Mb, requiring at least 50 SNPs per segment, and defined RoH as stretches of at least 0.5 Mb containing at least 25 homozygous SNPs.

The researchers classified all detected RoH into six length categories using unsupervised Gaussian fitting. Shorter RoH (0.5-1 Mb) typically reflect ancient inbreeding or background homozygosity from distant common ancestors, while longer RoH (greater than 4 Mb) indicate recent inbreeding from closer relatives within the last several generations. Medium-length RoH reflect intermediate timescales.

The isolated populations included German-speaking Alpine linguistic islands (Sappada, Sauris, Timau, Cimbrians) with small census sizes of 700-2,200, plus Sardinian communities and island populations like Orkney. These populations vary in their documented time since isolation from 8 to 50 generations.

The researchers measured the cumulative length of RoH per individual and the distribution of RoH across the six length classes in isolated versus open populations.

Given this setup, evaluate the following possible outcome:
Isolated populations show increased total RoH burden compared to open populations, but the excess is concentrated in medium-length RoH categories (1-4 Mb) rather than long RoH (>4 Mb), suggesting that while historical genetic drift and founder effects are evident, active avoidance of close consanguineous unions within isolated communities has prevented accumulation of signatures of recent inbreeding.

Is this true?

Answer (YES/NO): NO